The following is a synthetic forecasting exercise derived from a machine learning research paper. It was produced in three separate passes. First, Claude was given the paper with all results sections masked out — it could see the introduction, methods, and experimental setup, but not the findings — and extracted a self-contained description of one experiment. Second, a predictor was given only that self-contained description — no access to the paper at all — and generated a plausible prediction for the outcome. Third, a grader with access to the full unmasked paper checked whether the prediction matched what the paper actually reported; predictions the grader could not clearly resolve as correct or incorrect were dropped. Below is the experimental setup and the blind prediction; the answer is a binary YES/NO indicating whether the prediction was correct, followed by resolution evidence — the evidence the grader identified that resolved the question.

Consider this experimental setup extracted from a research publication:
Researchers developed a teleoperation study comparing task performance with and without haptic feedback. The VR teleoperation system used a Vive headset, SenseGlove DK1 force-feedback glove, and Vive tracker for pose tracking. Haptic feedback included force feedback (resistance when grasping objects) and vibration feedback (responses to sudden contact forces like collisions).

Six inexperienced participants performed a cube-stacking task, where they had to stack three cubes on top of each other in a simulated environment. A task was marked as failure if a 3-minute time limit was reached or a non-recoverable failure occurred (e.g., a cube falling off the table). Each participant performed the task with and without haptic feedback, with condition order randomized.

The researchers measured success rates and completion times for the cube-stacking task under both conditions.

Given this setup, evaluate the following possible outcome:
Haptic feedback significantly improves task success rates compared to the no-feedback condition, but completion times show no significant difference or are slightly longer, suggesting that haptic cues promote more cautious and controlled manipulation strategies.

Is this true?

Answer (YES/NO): NO